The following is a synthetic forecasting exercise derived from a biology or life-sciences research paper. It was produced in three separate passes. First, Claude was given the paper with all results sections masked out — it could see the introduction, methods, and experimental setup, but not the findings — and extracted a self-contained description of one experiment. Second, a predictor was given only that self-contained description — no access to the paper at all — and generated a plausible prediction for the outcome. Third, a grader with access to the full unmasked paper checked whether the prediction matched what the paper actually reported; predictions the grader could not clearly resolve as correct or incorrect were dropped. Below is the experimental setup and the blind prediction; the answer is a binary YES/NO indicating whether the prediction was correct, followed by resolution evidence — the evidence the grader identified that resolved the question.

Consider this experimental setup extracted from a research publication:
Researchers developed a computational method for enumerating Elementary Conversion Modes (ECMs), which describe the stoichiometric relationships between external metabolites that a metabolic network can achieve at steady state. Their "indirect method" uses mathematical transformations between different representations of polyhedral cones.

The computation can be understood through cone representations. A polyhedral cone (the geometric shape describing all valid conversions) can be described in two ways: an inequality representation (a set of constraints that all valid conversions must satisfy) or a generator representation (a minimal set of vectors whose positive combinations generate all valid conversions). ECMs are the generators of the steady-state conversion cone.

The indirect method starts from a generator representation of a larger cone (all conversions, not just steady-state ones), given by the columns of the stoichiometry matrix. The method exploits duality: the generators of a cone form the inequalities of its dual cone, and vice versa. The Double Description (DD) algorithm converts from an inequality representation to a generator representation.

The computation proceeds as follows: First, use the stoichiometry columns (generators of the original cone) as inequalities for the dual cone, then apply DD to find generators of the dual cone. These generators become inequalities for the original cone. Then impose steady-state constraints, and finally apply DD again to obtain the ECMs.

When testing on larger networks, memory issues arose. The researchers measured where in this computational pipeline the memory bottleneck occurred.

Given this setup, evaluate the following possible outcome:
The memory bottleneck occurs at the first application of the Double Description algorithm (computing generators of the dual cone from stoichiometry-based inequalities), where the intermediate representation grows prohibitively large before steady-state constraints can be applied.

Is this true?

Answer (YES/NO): YES